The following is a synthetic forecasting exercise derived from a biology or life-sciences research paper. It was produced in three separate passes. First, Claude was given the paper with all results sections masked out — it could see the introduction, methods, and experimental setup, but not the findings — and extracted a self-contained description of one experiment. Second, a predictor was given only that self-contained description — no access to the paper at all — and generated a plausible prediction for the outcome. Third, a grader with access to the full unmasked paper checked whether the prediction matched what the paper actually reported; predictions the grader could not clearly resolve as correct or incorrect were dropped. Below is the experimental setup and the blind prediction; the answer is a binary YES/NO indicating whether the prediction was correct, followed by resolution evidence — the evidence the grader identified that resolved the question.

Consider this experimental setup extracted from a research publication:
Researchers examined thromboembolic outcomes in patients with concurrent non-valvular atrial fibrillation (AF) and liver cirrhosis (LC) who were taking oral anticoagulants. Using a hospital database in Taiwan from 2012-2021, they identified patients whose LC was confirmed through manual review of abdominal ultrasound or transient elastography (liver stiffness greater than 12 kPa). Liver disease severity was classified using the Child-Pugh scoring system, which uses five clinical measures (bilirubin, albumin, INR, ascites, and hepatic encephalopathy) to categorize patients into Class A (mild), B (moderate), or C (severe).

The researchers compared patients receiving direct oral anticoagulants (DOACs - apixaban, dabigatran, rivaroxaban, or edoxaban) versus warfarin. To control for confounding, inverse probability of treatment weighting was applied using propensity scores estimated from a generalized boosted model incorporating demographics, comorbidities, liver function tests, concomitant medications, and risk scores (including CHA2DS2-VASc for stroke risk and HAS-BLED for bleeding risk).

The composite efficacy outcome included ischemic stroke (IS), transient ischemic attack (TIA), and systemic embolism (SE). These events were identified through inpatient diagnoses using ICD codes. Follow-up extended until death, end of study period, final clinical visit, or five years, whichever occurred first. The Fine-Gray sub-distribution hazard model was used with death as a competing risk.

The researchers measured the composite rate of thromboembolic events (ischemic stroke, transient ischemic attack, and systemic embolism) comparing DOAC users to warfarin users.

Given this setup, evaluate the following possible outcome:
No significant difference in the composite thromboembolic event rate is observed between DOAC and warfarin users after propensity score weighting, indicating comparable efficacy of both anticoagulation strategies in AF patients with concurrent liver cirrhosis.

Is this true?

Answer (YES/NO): YES